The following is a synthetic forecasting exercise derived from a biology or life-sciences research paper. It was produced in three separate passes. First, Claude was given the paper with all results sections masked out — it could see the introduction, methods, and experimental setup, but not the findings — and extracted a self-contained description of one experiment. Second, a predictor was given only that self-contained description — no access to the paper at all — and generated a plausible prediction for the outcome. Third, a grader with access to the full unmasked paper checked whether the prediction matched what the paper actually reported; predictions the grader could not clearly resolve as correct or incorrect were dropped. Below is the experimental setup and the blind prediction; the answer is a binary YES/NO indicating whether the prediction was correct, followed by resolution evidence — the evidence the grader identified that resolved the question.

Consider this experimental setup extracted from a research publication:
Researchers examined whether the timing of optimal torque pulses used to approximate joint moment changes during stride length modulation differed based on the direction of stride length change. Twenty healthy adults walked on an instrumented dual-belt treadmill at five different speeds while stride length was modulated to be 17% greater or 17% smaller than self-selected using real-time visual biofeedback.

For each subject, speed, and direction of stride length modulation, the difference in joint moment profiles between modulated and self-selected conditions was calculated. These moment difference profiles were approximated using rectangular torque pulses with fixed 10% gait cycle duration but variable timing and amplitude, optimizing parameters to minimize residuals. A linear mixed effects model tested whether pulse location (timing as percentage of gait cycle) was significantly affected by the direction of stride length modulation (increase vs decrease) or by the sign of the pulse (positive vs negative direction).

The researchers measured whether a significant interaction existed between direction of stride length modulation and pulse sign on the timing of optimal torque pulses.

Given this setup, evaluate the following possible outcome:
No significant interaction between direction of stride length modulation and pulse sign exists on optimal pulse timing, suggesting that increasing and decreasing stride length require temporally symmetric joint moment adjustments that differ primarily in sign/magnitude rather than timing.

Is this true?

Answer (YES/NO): NO